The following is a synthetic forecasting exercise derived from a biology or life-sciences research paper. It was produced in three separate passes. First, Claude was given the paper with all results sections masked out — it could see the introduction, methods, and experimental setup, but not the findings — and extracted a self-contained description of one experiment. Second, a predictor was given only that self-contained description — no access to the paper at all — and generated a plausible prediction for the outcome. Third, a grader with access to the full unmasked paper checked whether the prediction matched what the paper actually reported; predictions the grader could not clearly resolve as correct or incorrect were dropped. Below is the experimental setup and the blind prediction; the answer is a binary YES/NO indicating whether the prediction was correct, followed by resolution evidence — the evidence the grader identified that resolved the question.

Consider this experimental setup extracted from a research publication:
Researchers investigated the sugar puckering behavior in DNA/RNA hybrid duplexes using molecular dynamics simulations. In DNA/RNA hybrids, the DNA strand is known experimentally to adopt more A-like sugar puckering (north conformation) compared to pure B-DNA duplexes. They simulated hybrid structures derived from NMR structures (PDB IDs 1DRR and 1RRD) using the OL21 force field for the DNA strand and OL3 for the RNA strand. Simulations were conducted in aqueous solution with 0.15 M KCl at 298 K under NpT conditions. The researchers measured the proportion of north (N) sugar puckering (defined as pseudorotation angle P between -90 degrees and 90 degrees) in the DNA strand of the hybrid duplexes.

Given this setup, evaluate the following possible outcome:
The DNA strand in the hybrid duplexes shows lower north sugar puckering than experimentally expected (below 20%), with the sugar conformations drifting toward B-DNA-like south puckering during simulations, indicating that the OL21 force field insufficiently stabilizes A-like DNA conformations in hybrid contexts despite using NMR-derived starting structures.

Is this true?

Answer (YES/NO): YES